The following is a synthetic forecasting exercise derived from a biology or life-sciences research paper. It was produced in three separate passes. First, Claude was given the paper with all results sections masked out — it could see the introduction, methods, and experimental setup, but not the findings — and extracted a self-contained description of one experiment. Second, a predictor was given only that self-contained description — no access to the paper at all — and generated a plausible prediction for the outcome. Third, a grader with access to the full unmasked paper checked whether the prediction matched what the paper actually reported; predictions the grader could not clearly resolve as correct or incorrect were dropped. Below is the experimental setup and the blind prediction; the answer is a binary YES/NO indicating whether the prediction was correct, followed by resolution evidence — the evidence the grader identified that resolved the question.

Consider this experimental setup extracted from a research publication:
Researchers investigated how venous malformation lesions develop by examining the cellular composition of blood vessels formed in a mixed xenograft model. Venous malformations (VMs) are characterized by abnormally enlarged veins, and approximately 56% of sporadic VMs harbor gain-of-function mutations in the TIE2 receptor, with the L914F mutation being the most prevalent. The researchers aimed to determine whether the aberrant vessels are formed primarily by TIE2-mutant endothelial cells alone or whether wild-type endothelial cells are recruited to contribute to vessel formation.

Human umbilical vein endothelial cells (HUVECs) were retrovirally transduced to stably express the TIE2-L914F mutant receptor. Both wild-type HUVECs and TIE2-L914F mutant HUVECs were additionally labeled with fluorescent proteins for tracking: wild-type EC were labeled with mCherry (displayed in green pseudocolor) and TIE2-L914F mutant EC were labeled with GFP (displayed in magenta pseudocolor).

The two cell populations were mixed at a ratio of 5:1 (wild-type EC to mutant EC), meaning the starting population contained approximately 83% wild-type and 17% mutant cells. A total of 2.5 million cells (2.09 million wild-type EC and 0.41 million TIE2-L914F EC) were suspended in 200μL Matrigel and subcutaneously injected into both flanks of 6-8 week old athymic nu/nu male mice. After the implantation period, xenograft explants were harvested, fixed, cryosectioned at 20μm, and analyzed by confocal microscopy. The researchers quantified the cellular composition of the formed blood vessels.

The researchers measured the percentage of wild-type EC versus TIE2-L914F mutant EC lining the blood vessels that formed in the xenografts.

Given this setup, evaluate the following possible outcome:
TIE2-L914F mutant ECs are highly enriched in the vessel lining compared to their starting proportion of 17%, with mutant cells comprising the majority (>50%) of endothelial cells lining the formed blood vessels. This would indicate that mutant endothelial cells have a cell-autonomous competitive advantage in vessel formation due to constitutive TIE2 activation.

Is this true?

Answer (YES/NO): YES